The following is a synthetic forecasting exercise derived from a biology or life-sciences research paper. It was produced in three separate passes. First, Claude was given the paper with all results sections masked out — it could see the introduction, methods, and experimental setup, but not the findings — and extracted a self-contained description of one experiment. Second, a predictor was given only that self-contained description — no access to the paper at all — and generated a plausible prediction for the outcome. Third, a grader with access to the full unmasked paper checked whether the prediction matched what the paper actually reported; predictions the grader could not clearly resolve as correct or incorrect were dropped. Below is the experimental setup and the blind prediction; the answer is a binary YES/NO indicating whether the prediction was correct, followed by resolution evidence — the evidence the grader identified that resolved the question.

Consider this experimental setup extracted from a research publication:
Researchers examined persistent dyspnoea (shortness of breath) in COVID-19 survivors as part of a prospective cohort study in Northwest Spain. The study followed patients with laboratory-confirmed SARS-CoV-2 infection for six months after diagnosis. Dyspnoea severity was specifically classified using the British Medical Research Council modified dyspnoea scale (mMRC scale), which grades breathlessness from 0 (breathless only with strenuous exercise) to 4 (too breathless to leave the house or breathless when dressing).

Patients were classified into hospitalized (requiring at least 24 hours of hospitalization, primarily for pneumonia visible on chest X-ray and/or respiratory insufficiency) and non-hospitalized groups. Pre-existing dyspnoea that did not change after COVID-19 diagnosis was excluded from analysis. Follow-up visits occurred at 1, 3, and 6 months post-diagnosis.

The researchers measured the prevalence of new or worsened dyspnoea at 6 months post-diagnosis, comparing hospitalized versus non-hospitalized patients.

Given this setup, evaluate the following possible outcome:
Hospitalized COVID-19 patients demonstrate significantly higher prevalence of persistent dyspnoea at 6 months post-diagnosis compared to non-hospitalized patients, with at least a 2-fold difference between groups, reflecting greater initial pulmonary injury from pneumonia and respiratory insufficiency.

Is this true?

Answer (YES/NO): YES